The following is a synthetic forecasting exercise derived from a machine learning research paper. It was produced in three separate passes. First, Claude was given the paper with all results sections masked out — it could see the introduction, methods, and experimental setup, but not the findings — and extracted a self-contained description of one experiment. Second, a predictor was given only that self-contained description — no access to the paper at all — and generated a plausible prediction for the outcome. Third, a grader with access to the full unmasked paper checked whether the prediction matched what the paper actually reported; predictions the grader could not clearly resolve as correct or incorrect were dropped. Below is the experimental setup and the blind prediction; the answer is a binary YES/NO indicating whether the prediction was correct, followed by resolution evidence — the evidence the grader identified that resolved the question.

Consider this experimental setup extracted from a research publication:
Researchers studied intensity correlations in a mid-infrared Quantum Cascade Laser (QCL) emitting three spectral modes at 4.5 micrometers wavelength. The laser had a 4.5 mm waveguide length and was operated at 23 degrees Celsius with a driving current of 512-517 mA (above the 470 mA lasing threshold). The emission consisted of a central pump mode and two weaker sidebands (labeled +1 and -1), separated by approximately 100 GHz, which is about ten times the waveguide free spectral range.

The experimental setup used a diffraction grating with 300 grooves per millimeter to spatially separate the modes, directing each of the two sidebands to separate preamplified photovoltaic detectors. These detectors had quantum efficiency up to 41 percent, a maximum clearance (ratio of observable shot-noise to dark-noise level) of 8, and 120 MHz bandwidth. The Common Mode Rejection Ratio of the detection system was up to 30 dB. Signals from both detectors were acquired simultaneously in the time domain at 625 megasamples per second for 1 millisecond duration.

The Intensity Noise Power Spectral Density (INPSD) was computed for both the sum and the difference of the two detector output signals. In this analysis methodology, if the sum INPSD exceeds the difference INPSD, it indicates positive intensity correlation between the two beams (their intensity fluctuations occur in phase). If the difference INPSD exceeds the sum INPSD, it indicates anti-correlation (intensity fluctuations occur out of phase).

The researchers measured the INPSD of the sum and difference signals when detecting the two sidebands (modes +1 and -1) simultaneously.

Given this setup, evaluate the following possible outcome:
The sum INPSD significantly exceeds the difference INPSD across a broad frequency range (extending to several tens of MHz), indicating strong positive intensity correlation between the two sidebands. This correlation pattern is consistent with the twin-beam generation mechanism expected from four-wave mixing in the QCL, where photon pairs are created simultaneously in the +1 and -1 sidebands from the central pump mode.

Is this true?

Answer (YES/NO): NO